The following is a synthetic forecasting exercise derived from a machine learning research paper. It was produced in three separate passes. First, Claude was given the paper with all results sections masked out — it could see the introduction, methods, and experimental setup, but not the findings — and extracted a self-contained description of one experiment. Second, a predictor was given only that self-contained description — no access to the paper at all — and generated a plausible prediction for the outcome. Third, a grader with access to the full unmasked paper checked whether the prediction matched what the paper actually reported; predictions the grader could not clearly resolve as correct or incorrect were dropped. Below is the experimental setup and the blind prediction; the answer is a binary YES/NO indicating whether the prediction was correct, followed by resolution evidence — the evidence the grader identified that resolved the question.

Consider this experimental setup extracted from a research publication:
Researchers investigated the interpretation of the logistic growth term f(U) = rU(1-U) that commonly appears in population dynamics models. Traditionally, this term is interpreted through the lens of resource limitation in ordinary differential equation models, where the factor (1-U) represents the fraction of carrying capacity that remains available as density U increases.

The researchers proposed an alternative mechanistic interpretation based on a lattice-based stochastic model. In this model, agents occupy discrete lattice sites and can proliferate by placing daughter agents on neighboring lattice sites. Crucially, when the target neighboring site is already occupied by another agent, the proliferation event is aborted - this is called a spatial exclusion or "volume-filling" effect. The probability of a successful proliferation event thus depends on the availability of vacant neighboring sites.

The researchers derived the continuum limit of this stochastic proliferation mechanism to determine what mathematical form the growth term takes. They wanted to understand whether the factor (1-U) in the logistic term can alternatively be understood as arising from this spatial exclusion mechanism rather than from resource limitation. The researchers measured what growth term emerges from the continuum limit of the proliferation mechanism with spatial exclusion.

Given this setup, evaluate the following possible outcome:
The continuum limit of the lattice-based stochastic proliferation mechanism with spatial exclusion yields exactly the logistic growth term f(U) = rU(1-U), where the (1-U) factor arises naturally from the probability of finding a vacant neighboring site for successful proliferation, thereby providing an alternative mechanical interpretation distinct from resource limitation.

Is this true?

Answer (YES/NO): YES